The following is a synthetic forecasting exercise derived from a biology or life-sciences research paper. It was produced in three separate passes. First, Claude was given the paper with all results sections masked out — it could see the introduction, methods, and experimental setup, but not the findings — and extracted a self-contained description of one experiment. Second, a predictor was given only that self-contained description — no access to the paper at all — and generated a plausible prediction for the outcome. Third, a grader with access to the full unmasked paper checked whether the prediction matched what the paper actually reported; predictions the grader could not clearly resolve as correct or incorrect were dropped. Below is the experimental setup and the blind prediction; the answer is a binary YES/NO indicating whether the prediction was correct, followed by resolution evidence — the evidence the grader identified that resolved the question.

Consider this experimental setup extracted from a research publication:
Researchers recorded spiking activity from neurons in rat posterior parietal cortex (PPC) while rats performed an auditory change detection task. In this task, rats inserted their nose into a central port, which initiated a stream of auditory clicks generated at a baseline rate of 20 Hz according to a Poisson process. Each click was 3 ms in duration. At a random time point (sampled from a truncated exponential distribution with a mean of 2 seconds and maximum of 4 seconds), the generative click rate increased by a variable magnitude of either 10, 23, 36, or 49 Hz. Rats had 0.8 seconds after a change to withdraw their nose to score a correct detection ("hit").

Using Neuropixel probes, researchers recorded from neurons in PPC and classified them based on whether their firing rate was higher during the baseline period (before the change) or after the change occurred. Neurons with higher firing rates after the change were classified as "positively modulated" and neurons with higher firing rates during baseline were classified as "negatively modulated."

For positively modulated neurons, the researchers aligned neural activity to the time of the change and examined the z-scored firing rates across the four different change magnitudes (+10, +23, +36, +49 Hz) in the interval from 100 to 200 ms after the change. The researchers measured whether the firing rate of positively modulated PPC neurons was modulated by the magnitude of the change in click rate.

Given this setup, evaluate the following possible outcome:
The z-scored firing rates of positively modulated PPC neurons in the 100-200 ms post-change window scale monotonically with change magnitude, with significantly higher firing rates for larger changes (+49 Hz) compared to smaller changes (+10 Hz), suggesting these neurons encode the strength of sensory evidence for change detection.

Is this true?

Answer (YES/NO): YES